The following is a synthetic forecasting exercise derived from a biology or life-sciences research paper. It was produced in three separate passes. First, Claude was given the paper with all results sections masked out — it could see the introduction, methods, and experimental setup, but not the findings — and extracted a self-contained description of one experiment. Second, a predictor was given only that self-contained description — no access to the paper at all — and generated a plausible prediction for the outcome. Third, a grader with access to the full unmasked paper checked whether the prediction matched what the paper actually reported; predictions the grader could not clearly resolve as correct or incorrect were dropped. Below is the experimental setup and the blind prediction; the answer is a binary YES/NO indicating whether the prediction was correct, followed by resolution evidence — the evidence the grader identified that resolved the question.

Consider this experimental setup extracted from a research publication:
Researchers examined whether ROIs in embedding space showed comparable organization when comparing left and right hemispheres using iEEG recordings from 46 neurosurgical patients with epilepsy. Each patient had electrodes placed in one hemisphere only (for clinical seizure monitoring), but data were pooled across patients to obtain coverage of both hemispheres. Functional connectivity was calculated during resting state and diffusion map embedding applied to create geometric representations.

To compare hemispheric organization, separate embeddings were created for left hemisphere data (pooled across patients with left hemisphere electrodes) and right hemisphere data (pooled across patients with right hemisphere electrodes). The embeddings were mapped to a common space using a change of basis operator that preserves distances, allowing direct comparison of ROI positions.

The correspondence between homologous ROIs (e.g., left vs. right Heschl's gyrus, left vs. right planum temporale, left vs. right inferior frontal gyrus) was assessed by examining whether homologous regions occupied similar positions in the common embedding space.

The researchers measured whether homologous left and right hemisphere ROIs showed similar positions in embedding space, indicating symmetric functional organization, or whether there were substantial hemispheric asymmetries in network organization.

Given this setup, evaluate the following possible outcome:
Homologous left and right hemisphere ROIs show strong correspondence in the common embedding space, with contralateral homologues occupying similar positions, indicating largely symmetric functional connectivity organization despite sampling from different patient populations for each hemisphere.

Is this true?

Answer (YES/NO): YES